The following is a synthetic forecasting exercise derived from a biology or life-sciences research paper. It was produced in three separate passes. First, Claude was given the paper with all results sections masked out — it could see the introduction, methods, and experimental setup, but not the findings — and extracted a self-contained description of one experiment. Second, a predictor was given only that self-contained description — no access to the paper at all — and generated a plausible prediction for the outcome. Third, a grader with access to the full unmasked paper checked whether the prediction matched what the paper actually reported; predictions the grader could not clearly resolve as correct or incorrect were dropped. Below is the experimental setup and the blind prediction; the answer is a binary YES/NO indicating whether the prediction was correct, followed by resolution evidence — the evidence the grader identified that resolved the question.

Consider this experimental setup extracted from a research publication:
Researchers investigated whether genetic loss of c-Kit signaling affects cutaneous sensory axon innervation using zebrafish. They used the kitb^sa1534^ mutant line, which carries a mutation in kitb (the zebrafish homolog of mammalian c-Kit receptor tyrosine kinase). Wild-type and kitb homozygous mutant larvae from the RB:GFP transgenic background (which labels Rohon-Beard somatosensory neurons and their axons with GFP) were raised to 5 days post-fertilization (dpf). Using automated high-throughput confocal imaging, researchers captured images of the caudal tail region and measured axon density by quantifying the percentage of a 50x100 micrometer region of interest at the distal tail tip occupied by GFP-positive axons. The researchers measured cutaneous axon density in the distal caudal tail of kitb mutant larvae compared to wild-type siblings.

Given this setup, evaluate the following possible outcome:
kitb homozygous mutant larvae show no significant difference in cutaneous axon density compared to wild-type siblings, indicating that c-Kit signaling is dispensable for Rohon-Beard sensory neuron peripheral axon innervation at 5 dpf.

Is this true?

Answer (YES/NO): NO